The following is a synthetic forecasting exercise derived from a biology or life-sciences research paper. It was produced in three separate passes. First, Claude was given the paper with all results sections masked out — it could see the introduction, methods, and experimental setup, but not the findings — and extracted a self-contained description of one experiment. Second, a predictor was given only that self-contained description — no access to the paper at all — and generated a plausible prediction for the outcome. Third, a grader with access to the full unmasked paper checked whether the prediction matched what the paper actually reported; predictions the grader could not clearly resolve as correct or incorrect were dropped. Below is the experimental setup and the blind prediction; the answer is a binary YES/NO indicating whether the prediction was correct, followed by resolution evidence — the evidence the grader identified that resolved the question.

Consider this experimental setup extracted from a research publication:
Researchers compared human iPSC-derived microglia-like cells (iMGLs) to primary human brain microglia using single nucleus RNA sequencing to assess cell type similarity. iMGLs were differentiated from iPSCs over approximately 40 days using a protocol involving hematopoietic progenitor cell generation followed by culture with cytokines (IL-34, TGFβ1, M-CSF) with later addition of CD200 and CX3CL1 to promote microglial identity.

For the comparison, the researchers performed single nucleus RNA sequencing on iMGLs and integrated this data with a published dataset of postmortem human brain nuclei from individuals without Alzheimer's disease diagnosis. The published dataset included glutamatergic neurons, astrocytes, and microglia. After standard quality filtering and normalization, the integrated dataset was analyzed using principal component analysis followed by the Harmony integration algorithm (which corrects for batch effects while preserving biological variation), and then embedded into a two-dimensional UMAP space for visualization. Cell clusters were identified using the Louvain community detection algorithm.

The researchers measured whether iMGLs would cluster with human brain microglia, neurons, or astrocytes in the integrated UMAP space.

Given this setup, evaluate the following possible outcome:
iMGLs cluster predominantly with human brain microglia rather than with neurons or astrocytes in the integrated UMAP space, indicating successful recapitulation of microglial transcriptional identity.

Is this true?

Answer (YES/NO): YES